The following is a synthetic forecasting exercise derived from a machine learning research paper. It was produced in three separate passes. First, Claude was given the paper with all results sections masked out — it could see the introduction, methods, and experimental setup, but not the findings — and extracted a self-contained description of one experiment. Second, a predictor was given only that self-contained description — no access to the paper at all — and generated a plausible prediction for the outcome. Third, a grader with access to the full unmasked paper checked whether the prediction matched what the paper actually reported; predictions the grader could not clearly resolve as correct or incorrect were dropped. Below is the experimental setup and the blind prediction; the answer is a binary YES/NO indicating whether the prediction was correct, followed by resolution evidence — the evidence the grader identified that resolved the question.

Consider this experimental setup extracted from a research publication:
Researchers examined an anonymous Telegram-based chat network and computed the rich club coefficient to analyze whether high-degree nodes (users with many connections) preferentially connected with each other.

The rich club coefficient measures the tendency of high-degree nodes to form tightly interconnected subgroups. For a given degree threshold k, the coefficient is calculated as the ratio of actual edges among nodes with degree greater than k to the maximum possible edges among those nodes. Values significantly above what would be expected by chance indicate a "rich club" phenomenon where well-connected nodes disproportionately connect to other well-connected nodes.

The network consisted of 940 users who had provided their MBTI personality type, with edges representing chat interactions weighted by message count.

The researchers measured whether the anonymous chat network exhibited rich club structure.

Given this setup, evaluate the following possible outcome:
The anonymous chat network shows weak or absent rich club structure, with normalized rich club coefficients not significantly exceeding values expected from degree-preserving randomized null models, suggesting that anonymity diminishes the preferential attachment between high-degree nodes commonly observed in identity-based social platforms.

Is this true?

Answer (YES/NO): NO